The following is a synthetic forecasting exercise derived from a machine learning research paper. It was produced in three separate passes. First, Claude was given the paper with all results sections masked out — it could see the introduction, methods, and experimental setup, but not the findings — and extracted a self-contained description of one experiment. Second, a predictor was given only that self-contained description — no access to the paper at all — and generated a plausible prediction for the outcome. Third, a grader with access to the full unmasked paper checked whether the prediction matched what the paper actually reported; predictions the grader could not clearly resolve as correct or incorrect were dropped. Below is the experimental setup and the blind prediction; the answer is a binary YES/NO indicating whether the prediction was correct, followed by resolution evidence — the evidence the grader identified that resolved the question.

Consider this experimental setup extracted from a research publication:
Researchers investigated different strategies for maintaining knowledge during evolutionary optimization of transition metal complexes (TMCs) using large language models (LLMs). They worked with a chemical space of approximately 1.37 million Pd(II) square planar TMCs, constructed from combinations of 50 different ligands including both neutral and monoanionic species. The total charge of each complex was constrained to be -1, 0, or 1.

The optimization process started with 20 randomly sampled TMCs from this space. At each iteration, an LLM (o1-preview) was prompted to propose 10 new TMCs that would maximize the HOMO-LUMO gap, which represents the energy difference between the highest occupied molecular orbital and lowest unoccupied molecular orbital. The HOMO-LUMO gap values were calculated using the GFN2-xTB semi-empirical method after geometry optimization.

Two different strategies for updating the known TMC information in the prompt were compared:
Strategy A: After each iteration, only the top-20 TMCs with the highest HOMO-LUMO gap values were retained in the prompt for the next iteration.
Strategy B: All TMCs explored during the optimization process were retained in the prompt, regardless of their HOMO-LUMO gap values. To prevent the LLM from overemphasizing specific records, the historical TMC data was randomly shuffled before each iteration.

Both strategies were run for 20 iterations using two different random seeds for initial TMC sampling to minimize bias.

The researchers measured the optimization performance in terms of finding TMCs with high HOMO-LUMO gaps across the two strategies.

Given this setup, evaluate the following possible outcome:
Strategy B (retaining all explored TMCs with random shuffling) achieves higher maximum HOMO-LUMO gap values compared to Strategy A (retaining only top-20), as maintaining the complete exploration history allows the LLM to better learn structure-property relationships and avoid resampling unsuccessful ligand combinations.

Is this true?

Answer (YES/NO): YES